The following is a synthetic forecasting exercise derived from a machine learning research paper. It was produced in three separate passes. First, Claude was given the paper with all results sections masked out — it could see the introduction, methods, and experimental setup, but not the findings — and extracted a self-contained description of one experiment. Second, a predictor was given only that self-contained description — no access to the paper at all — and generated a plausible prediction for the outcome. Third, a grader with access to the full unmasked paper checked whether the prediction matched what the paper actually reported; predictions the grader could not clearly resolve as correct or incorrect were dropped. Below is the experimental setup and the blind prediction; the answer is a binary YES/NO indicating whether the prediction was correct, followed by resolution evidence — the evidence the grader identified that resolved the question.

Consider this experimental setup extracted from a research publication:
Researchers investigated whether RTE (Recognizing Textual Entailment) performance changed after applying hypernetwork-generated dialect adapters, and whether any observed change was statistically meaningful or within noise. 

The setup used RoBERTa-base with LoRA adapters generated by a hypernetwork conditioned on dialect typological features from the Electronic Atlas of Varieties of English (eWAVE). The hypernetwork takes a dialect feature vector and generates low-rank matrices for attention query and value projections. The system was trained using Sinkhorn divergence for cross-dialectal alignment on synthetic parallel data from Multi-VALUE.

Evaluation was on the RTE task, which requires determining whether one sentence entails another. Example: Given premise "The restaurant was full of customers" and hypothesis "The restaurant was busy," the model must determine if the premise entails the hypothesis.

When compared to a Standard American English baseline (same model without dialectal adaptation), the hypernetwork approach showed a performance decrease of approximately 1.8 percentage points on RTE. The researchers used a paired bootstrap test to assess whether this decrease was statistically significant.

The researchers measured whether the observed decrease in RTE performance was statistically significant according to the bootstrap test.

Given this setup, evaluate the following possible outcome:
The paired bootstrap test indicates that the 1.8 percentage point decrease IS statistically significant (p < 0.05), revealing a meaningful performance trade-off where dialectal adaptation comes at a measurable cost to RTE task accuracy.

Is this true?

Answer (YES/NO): NO